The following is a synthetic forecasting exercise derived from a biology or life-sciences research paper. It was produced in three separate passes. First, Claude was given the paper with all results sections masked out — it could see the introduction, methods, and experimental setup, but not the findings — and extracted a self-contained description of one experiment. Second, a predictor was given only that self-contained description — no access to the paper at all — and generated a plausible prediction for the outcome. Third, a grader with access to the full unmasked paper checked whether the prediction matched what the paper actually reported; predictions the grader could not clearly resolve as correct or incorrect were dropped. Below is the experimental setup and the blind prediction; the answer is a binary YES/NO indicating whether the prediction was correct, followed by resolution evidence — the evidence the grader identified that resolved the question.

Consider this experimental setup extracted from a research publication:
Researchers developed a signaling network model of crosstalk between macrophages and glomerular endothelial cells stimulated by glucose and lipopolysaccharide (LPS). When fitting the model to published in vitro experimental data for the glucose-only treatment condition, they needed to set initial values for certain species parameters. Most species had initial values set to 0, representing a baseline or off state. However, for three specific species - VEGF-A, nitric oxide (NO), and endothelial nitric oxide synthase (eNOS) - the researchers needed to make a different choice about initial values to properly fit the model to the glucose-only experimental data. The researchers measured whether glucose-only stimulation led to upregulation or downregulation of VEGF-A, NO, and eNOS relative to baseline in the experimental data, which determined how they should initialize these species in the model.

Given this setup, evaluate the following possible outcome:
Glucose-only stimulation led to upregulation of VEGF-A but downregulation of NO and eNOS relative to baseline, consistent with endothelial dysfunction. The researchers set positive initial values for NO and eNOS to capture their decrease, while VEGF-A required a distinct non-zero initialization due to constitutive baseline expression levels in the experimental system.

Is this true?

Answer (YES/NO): NO